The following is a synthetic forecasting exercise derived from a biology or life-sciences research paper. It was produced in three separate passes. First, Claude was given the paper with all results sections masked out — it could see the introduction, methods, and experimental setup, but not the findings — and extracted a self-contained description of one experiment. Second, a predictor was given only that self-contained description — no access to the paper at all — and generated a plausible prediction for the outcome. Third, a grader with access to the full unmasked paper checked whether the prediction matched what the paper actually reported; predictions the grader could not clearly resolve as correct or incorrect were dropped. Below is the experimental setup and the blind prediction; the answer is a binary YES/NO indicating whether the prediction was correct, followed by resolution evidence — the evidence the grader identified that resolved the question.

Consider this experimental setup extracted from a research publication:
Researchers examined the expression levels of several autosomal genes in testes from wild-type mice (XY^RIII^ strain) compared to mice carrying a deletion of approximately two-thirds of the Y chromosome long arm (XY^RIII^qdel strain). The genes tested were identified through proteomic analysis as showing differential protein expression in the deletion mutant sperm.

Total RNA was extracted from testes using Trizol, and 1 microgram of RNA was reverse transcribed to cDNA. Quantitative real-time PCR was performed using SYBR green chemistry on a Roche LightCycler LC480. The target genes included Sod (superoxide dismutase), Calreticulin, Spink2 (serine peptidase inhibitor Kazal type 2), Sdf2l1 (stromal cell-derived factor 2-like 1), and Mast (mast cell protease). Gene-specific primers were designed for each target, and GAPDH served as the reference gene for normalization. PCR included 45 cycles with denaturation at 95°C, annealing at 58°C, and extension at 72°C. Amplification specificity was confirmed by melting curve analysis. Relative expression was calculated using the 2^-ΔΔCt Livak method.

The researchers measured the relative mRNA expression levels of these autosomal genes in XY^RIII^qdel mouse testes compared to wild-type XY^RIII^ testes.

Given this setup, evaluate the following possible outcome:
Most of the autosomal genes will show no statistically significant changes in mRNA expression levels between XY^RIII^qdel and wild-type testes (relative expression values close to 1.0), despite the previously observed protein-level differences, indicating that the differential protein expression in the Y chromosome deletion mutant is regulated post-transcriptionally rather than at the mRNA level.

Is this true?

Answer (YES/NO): NO